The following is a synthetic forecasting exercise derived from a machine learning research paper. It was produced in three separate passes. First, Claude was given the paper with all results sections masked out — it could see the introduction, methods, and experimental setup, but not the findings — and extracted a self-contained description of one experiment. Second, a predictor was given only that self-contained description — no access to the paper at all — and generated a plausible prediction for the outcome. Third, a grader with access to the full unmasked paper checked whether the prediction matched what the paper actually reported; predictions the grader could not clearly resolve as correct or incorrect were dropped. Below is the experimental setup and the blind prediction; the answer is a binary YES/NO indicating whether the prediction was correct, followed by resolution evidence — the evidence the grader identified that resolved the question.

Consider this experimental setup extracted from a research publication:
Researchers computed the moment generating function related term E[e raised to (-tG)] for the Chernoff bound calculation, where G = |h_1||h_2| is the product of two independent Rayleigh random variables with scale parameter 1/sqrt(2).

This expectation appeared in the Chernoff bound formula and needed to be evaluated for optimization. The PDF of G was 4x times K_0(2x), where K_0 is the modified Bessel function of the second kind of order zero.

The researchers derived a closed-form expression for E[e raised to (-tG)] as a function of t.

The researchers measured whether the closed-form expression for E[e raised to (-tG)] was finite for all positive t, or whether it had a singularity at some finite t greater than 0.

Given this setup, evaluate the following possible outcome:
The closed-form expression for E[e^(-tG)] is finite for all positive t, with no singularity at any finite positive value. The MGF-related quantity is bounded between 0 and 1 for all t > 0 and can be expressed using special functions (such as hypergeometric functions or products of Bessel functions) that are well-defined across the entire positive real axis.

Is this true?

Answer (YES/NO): NO